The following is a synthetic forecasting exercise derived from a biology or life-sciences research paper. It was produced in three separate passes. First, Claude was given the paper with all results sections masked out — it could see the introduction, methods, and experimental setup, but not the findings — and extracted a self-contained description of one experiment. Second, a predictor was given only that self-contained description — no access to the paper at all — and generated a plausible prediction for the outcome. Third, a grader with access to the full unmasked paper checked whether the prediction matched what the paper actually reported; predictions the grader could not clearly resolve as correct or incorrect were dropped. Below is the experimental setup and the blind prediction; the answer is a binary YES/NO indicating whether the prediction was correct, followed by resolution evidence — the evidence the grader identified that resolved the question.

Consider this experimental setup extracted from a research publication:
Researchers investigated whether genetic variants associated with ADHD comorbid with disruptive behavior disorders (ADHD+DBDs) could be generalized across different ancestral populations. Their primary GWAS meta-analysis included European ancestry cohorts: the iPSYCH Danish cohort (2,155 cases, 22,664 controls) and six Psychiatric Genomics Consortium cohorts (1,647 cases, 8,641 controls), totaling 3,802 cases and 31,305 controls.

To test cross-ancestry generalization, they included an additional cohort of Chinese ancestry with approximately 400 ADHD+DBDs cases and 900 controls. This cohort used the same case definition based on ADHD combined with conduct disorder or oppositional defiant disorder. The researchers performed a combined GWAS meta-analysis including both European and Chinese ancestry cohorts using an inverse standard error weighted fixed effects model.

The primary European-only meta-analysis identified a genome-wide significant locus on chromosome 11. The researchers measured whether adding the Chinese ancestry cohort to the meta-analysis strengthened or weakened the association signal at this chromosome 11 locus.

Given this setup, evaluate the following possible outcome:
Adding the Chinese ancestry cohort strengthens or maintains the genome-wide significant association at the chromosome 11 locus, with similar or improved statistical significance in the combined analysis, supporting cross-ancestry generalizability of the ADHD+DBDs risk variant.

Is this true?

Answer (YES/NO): YES